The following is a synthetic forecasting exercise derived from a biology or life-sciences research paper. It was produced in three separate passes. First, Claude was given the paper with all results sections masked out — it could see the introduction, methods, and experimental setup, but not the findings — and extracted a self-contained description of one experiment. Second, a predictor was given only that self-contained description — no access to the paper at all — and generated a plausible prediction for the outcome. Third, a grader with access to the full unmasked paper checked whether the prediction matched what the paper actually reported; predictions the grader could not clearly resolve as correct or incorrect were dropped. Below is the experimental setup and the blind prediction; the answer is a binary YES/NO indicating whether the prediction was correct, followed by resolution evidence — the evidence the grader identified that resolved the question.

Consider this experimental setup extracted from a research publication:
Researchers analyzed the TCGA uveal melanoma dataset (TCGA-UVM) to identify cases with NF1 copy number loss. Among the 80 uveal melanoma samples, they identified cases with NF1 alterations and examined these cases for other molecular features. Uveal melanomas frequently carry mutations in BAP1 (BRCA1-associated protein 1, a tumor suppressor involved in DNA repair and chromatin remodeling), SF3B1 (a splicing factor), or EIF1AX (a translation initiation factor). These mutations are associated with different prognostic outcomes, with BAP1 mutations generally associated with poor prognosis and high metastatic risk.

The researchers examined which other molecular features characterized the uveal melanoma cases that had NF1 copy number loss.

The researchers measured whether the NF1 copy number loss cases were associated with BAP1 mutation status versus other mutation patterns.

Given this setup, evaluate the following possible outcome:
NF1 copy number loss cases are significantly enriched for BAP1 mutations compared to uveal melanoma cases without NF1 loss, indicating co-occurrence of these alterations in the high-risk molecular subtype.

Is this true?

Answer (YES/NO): NO